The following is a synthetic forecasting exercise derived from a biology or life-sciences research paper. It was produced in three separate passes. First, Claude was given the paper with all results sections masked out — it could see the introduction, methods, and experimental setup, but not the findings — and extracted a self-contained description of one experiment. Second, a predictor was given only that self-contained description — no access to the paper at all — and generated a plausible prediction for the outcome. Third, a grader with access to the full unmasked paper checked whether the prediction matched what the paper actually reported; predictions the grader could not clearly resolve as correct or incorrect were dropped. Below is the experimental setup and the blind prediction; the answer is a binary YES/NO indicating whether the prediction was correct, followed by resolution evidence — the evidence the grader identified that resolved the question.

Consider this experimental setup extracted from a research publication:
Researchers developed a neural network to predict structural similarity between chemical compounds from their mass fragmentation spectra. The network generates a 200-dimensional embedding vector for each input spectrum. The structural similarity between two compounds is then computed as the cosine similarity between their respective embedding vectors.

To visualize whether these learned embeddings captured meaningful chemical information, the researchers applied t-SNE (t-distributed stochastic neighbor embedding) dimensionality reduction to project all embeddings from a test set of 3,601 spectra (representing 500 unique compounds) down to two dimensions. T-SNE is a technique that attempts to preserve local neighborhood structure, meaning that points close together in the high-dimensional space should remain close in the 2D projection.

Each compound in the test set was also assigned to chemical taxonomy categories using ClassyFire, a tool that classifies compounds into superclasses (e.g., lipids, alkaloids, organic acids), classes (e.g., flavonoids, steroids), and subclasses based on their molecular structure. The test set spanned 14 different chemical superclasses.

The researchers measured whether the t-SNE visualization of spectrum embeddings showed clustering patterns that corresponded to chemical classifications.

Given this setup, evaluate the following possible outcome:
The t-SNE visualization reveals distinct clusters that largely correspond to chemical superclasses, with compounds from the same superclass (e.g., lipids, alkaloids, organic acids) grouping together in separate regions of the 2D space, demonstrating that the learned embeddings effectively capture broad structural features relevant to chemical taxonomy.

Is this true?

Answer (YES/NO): YES